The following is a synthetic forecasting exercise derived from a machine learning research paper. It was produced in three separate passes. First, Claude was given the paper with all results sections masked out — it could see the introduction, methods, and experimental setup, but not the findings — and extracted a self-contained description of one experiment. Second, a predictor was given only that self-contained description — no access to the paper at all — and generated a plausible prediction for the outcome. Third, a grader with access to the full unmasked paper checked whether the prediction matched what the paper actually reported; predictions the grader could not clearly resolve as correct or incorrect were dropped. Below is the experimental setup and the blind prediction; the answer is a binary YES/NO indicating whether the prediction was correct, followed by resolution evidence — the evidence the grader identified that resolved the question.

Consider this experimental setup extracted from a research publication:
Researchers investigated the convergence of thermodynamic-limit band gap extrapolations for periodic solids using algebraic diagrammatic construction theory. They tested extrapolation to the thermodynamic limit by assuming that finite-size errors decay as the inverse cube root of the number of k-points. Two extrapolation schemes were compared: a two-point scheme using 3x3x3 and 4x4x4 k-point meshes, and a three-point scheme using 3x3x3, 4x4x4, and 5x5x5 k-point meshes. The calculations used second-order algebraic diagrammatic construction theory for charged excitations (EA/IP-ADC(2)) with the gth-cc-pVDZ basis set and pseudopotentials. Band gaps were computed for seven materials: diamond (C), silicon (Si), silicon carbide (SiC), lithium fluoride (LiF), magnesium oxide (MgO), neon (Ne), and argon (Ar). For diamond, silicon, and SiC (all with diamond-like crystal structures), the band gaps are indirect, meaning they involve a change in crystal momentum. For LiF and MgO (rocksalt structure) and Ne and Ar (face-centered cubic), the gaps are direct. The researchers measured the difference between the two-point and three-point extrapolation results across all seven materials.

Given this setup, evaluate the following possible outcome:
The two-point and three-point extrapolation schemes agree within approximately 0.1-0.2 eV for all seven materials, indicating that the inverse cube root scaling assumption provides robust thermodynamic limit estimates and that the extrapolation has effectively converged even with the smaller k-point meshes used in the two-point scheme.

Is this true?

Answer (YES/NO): NO